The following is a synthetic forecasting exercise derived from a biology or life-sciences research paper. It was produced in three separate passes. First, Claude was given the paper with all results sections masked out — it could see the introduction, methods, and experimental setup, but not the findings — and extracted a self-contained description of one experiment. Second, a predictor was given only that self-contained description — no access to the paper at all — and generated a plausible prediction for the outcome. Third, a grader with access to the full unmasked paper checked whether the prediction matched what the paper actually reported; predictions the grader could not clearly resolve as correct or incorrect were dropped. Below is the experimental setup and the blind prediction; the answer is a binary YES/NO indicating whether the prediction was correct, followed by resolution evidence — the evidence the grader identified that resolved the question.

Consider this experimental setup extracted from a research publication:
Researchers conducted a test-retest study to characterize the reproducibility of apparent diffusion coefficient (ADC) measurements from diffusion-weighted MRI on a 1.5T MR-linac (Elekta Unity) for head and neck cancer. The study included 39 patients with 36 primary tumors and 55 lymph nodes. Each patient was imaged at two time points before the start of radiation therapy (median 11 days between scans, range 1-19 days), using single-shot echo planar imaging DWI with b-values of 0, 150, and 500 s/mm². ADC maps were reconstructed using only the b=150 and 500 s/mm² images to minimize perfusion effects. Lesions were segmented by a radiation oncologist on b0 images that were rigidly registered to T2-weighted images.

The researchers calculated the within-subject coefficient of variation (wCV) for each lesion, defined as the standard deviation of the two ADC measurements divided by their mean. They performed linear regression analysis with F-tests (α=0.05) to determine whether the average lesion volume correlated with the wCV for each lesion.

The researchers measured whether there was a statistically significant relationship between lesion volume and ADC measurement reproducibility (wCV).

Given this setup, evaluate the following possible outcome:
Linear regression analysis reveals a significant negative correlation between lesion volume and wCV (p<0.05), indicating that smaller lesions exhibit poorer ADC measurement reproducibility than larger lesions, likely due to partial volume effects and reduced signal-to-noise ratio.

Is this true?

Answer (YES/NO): NO